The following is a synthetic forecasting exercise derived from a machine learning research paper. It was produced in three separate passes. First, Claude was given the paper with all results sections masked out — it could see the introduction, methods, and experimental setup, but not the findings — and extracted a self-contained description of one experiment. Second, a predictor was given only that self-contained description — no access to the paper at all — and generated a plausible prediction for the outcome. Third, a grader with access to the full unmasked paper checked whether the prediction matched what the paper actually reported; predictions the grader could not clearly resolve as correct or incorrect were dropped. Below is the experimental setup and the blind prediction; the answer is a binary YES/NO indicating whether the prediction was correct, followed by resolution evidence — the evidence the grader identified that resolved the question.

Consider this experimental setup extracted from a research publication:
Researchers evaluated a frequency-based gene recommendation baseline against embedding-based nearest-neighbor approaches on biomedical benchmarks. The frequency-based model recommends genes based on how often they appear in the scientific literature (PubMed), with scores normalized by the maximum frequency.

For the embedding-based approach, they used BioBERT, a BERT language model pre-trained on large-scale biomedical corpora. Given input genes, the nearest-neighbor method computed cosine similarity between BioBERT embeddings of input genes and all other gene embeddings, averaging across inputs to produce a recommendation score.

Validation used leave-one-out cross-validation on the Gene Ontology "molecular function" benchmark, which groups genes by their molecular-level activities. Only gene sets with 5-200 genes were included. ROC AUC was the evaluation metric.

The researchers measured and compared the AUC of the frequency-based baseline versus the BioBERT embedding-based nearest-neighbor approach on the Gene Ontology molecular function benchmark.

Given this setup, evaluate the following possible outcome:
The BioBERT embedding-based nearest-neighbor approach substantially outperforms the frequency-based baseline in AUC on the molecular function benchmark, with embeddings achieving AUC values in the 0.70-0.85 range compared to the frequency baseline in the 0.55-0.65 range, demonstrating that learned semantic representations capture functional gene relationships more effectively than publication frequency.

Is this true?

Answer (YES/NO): NO